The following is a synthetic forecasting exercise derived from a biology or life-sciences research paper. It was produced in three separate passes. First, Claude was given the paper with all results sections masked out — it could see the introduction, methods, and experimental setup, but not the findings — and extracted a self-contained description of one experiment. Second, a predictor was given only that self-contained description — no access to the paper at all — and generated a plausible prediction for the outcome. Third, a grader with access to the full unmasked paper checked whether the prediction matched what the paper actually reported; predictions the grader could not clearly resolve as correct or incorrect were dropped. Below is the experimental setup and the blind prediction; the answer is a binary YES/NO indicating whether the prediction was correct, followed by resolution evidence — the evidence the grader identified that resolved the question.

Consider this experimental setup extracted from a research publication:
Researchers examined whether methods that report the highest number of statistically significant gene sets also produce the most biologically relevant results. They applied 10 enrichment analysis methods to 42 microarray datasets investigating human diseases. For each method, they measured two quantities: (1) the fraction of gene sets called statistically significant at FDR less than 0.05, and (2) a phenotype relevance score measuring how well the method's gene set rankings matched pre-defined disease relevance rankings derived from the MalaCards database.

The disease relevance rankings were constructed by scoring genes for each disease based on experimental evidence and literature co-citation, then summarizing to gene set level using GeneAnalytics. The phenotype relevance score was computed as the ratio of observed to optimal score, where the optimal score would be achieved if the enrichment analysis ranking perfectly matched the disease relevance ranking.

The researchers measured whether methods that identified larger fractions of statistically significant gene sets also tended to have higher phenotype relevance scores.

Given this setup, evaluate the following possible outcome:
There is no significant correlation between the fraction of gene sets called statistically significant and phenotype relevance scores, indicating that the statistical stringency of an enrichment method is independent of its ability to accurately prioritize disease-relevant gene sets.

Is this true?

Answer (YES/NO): NO